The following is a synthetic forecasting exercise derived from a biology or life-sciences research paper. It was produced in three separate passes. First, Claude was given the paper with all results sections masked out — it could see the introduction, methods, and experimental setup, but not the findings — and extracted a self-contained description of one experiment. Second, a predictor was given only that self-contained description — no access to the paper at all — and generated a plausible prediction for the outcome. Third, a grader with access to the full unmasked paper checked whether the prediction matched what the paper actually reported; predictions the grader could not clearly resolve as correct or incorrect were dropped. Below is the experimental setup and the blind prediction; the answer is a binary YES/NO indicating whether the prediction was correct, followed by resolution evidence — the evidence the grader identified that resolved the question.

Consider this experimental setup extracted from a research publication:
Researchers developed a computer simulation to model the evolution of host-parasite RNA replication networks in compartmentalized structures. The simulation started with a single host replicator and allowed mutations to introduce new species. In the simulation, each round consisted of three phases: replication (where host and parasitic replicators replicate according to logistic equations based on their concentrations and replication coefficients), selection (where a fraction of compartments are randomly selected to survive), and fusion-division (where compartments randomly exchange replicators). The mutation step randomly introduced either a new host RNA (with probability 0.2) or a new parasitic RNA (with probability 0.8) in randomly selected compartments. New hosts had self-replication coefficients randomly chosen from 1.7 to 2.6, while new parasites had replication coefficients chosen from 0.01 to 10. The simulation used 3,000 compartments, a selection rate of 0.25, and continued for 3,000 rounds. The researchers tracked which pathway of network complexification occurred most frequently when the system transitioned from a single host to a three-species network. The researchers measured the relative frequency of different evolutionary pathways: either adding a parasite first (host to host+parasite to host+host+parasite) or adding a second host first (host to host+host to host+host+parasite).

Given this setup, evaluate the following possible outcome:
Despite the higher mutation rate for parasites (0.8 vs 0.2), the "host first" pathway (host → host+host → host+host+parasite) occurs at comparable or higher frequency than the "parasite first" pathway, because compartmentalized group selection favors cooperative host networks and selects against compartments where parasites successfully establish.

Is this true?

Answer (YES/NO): NO